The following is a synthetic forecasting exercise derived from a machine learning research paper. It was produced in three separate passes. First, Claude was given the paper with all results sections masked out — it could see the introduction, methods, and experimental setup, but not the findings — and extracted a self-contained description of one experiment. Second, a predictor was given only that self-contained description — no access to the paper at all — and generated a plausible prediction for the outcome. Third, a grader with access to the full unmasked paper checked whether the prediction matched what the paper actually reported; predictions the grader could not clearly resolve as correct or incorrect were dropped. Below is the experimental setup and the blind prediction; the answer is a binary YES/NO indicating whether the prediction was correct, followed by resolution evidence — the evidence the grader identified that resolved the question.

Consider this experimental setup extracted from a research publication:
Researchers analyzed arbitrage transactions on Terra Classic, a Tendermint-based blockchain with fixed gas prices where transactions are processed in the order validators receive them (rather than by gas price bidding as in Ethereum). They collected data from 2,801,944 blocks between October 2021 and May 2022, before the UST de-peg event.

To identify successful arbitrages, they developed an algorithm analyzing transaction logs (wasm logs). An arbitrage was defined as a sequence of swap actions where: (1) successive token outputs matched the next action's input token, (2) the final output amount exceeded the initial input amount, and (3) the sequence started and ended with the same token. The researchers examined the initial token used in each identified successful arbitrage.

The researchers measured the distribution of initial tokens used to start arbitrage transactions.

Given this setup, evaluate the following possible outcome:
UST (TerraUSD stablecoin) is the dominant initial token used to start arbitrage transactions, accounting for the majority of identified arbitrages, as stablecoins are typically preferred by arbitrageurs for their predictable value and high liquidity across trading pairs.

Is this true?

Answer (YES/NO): YES